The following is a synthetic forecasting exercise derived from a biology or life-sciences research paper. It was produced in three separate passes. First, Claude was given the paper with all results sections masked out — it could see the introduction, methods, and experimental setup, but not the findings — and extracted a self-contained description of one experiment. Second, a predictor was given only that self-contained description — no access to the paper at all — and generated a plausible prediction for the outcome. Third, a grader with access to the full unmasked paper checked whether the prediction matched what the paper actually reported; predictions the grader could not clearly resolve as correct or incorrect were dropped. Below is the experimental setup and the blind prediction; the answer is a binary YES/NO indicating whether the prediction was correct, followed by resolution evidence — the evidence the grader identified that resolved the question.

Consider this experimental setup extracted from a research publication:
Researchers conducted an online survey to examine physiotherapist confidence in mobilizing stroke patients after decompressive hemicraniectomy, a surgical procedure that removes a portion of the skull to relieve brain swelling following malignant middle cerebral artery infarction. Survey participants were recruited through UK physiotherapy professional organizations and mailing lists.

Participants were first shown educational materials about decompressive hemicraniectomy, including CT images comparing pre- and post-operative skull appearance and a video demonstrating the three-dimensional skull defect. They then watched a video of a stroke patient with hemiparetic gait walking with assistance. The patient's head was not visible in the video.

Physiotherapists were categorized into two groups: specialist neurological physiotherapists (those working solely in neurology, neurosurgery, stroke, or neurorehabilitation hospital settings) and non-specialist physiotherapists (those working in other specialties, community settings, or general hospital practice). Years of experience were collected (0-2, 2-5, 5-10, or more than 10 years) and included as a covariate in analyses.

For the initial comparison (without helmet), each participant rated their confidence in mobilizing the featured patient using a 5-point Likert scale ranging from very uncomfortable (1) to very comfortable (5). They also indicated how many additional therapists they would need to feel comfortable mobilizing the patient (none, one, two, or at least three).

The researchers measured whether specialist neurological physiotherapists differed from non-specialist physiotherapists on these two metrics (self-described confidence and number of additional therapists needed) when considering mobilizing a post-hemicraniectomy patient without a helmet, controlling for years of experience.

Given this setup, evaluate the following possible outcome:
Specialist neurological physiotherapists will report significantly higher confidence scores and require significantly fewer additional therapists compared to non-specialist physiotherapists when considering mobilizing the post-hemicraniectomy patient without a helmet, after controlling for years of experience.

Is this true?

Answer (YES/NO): NO